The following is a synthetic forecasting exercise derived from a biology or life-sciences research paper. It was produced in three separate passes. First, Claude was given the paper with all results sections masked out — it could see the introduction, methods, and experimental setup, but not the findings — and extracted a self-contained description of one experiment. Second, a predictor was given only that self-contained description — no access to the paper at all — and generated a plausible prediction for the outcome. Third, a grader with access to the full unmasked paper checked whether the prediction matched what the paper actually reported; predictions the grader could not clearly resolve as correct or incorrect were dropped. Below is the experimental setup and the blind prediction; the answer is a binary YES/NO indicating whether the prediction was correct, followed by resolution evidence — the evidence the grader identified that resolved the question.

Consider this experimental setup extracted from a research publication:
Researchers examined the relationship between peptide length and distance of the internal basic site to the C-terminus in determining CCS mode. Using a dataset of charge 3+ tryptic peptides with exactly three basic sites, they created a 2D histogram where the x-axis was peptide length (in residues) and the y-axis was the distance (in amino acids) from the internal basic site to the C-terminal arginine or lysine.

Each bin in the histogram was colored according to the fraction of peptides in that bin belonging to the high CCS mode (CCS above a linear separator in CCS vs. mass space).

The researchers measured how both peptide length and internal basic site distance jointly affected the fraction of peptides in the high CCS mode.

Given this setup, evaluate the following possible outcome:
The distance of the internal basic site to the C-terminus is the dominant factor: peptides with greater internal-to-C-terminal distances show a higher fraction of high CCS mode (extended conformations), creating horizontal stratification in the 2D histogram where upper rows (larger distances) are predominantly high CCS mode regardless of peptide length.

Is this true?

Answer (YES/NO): NO